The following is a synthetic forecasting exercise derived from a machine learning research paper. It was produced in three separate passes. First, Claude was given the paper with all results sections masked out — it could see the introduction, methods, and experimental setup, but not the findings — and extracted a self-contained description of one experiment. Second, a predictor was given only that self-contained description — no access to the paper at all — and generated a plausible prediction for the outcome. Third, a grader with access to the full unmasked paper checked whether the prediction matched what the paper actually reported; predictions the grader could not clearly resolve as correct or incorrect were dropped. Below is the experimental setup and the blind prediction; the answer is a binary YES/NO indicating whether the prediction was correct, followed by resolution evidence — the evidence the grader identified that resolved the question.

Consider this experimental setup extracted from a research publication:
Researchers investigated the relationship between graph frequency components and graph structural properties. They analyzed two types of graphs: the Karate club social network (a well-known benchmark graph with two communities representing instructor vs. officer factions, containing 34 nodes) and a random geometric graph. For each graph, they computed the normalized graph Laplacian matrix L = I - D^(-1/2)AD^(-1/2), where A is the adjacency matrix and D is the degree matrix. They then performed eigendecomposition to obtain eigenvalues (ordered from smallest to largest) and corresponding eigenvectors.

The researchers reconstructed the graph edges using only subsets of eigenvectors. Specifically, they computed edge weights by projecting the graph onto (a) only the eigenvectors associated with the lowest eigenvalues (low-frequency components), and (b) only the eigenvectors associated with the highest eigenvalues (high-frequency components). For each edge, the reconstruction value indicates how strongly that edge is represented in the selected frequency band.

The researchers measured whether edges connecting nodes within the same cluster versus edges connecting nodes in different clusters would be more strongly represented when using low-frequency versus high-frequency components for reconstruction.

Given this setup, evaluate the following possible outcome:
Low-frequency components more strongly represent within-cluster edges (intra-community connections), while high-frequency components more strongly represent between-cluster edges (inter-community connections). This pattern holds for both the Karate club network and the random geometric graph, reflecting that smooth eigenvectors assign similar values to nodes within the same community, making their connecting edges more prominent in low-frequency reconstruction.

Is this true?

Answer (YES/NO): YES